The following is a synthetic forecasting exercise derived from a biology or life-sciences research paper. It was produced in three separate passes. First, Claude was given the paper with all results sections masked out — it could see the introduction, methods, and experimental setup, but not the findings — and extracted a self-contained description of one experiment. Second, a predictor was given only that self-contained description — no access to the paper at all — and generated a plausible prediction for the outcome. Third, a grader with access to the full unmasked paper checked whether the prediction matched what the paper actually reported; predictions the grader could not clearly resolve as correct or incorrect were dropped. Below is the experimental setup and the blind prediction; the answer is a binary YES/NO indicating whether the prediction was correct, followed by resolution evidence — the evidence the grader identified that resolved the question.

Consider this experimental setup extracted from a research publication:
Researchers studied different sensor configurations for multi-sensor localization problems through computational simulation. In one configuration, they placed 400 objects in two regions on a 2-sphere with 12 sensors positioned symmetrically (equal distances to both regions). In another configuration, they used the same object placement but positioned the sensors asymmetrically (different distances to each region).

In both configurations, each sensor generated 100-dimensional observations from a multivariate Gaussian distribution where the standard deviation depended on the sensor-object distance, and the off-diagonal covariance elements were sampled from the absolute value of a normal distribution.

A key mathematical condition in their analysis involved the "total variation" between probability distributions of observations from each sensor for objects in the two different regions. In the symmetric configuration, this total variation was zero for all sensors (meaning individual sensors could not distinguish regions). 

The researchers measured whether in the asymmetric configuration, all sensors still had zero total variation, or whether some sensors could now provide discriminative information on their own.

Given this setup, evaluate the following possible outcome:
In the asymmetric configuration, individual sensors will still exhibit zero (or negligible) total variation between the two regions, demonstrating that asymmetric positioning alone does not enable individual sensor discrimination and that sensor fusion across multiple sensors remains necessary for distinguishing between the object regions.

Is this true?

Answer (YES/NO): NO